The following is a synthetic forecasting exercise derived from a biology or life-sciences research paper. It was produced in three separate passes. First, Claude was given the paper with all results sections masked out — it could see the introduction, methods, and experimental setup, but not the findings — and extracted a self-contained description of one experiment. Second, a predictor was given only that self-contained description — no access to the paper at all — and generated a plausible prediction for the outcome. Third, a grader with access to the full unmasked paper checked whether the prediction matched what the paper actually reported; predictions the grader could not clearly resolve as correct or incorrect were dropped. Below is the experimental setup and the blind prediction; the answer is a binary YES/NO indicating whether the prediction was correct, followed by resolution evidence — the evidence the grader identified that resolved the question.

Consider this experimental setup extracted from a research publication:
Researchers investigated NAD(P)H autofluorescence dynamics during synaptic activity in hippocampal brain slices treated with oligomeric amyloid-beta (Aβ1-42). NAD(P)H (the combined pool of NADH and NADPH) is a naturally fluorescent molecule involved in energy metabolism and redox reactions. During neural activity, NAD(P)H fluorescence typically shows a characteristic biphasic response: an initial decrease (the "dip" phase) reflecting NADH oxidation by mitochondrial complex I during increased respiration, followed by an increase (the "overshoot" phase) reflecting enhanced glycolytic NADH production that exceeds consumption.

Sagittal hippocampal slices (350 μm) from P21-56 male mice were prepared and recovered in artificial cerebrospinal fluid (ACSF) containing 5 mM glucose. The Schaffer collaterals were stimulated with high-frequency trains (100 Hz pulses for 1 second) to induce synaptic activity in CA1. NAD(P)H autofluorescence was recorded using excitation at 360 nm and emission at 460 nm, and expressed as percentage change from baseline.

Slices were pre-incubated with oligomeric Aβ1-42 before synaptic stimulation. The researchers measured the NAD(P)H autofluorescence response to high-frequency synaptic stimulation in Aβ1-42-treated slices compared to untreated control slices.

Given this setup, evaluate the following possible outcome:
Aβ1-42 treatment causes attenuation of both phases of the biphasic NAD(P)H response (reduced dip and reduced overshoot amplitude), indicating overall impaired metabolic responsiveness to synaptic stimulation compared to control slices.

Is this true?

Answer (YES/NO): NO